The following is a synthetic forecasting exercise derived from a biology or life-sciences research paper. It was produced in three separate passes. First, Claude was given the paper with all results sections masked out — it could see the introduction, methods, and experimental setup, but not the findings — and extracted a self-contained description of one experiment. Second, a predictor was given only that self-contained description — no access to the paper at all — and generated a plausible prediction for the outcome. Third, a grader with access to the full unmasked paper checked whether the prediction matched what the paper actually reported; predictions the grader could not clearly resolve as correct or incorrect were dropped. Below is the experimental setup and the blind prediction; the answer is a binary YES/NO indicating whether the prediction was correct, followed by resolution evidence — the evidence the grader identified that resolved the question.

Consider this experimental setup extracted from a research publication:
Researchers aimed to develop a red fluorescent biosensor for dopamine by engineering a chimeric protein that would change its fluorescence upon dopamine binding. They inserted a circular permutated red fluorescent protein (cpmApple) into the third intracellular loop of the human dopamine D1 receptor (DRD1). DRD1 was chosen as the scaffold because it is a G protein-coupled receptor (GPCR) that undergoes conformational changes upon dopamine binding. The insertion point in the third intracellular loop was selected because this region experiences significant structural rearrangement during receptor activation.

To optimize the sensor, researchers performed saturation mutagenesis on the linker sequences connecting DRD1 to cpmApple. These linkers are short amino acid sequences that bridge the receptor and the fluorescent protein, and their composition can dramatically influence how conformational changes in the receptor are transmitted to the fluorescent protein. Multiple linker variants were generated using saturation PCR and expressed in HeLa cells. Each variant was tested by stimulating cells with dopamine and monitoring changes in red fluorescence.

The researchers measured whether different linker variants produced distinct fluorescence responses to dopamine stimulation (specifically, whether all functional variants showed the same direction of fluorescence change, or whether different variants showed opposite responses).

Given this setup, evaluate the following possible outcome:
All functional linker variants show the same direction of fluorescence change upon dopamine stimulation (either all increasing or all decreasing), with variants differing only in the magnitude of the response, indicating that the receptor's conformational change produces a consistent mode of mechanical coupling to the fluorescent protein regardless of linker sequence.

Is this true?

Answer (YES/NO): NO